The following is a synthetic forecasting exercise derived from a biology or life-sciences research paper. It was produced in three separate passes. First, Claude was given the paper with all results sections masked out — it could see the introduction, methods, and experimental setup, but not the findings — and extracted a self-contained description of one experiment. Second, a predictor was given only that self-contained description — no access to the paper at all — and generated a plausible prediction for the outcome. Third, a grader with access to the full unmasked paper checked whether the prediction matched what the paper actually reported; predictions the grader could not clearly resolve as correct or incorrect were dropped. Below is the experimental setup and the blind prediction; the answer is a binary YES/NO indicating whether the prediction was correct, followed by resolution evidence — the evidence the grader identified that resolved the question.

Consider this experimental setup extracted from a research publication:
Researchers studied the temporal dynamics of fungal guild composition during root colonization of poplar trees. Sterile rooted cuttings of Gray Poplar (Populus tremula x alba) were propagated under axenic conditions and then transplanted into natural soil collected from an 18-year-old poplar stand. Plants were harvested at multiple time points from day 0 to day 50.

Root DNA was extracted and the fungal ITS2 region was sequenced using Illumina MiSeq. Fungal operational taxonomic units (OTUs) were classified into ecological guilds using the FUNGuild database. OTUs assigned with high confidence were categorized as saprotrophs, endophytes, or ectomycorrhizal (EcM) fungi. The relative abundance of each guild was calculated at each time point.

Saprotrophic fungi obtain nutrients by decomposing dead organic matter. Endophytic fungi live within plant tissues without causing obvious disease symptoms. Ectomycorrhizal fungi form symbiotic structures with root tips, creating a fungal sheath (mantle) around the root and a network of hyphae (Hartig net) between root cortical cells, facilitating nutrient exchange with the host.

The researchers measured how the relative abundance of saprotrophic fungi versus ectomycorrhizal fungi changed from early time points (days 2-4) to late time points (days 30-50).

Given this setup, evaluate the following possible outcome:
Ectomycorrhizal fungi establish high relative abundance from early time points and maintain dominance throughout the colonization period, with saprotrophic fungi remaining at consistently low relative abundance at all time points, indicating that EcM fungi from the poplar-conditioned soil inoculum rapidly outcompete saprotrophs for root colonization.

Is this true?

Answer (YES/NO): NO